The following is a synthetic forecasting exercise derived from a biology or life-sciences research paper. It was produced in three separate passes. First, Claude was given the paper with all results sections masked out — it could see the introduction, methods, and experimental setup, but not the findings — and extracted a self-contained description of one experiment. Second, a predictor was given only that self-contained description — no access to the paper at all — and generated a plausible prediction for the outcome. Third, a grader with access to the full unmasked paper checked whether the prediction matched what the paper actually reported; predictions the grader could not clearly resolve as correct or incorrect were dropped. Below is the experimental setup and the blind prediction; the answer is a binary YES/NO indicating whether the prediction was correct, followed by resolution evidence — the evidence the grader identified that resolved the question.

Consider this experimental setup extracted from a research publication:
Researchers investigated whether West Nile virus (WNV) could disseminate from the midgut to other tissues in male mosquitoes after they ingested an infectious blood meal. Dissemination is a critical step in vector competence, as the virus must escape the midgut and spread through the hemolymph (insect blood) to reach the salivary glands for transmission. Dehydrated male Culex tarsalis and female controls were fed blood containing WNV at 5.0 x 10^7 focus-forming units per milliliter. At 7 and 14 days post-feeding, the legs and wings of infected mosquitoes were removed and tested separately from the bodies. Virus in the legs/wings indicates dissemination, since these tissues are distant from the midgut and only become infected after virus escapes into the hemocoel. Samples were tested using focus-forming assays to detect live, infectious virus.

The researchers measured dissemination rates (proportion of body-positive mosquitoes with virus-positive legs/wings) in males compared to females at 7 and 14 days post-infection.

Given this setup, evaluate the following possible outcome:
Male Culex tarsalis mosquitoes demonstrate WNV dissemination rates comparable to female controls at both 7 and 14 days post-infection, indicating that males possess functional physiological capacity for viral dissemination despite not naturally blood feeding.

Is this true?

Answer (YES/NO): YES